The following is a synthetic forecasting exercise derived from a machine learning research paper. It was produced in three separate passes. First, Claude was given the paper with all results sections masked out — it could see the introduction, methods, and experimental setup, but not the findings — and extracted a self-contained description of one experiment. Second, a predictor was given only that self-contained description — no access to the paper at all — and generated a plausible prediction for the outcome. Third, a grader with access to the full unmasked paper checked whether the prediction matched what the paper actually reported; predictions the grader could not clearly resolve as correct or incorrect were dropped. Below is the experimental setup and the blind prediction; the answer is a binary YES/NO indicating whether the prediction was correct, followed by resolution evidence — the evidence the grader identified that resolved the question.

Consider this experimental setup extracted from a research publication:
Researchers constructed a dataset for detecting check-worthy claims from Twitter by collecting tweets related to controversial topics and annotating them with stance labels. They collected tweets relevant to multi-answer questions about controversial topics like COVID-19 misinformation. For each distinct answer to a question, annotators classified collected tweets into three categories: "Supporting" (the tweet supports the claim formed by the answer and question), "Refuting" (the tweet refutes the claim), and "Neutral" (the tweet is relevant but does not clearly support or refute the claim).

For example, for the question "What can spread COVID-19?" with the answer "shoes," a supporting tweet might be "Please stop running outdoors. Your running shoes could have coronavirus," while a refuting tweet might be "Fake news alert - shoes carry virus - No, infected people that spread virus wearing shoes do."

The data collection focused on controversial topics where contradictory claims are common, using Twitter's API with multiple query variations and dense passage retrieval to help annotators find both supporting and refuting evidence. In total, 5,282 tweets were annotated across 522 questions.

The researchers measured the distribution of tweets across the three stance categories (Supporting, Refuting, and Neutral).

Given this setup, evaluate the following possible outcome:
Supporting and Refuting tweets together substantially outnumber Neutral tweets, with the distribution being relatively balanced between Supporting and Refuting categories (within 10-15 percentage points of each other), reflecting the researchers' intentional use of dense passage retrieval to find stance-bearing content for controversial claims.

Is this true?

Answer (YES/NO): YES